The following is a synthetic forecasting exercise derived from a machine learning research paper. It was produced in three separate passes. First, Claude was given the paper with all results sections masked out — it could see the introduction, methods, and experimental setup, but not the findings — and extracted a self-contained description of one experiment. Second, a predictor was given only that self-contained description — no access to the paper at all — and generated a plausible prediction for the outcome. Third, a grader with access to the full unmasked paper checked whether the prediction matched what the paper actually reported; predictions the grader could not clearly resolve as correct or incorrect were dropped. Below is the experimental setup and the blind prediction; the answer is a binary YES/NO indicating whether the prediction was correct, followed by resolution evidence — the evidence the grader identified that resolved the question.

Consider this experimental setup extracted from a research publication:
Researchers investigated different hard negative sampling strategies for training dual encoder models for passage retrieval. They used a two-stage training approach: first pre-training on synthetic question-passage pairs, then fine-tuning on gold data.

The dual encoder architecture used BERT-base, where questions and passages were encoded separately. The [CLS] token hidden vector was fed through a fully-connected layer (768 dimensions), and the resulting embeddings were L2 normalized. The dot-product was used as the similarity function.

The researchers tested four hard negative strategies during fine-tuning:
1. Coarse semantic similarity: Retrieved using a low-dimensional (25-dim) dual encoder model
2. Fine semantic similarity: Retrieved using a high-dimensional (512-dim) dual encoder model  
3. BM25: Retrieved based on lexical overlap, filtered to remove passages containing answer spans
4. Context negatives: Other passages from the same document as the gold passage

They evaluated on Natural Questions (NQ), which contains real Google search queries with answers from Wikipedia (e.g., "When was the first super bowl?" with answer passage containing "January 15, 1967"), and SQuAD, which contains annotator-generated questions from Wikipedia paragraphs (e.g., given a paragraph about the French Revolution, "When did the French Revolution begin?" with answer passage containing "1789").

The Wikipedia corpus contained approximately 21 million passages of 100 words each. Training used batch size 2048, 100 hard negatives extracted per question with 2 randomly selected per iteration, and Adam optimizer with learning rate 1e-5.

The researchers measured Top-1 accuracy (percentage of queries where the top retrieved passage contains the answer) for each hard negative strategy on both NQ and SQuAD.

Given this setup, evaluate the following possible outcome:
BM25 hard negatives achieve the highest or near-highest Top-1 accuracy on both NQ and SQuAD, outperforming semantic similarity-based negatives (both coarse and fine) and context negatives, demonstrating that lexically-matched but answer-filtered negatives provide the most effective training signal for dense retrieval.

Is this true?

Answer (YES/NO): NO